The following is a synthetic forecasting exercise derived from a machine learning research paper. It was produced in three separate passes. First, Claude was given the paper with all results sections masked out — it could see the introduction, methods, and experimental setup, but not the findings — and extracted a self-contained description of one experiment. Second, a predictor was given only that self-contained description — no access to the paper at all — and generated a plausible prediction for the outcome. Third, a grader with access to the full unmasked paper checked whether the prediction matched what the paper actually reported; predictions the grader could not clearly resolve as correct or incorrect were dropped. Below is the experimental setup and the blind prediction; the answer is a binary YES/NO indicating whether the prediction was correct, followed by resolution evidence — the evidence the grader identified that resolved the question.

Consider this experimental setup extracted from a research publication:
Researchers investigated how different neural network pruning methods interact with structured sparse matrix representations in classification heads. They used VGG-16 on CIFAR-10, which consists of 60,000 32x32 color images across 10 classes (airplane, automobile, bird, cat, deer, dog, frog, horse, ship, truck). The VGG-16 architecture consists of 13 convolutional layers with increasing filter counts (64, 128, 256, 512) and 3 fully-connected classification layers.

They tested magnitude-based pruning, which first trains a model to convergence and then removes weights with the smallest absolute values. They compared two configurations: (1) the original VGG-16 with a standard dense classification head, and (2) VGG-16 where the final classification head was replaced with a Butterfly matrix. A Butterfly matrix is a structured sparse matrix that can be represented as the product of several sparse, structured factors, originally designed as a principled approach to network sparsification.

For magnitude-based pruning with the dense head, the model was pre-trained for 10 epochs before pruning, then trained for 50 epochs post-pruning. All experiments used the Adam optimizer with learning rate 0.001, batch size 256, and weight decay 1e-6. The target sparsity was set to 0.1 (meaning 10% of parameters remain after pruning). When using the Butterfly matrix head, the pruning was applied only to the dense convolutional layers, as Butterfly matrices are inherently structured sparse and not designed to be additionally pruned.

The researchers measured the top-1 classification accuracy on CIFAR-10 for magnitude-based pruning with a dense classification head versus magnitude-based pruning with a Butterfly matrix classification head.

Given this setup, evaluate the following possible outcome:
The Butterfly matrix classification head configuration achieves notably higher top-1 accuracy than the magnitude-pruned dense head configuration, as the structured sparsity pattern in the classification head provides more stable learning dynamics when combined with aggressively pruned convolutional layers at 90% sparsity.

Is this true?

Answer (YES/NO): NO